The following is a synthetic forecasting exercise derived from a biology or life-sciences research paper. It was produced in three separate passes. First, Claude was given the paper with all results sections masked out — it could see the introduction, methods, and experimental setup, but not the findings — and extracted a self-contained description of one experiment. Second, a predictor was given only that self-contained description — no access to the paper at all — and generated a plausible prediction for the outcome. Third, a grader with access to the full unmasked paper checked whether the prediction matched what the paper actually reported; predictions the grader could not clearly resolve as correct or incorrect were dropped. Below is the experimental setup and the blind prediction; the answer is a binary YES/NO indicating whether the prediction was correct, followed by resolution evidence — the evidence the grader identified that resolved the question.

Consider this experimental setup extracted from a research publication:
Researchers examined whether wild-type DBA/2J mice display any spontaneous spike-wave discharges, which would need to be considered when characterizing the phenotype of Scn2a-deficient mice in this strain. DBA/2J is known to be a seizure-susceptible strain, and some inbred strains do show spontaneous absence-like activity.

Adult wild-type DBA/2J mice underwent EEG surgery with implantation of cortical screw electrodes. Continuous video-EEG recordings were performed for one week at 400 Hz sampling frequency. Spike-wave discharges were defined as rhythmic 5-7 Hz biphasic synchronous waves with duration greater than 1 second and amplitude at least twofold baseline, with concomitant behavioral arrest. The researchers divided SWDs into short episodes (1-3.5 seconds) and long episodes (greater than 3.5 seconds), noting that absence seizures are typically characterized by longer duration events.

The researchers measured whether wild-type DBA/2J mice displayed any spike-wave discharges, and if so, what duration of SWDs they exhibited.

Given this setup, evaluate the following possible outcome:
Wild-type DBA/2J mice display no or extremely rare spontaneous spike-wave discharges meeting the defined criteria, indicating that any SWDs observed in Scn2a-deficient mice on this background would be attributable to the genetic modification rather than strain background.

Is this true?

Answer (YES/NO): NO